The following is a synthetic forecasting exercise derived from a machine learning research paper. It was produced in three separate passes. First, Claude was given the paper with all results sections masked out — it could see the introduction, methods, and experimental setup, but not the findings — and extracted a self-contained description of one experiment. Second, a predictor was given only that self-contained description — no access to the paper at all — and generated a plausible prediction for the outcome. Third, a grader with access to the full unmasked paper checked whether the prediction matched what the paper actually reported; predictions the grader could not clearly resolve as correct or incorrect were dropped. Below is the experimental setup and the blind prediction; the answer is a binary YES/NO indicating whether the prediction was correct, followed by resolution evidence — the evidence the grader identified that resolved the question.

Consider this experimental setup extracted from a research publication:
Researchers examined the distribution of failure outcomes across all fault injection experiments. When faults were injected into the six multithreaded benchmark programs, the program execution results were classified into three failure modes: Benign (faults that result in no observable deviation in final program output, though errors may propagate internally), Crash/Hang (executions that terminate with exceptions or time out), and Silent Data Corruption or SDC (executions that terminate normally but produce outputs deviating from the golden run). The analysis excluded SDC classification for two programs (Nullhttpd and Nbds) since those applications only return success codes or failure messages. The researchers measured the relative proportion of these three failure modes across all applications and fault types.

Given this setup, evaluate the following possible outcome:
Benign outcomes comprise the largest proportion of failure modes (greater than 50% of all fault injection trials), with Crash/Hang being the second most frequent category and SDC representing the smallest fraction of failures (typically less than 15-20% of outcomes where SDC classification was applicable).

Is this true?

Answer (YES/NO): YES